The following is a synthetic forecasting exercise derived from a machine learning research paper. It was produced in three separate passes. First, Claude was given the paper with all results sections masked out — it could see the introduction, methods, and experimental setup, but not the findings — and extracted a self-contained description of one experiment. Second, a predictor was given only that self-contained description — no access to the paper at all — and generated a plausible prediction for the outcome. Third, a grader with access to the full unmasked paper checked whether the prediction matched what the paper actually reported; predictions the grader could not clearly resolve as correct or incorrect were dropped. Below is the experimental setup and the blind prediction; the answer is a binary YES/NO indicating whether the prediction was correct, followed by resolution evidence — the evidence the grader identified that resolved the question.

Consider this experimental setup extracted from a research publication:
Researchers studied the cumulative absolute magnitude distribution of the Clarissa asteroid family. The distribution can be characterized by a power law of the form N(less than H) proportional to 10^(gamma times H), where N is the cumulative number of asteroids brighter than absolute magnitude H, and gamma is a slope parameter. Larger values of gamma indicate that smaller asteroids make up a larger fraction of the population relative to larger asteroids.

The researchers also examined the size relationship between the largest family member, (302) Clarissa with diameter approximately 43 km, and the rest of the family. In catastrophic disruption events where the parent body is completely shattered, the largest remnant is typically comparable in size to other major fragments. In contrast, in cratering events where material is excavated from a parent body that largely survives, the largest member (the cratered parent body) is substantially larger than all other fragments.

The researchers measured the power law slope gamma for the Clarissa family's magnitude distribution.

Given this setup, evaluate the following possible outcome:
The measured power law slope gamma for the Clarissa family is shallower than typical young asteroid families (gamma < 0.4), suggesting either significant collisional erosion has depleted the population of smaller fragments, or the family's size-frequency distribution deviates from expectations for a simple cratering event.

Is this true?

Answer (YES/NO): NO